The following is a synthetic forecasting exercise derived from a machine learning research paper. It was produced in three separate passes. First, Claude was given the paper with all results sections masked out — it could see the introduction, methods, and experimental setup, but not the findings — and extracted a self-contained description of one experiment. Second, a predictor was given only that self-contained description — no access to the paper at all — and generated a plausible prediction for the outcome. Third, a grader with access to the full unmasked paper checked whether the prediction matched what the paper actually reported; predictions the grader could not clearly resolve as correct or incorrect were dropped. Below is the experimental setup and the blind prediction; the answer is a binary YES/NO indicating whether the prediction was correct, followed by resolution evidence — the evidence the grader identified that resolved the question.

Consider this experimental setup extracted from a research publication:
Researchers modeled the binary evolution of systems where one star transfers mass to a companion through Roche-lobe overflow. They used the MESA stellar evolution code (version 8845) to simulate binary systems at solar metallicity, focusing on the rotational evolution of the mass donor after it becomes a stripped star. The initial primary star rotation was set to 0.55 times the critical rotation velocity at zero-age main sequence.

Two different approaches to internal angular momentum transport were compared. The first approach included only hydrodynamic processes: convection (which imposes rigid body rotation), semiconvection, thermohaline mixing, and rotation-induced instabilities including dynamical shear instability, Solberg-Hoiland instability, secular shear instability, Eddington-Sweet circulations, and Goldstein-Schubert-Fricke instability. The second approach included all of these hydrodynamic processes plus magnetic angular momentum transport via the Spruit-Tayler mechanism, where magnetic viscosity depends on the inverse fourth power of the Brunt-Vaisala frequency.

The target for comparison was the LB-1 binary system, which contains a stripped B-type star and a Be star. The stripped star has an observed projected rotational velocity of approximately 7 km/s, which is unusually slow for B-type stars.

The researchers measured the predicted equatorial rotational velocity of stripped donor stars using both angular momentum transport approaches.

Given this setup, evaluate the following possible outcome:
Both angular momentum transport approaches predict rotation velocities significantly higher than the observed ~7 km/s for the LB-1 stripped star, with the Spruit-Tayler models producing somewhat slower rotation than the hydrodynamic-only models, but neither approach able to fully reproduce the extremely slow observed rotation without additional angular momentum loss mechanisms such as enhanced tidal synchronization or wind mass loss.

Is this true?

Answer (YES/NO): NO